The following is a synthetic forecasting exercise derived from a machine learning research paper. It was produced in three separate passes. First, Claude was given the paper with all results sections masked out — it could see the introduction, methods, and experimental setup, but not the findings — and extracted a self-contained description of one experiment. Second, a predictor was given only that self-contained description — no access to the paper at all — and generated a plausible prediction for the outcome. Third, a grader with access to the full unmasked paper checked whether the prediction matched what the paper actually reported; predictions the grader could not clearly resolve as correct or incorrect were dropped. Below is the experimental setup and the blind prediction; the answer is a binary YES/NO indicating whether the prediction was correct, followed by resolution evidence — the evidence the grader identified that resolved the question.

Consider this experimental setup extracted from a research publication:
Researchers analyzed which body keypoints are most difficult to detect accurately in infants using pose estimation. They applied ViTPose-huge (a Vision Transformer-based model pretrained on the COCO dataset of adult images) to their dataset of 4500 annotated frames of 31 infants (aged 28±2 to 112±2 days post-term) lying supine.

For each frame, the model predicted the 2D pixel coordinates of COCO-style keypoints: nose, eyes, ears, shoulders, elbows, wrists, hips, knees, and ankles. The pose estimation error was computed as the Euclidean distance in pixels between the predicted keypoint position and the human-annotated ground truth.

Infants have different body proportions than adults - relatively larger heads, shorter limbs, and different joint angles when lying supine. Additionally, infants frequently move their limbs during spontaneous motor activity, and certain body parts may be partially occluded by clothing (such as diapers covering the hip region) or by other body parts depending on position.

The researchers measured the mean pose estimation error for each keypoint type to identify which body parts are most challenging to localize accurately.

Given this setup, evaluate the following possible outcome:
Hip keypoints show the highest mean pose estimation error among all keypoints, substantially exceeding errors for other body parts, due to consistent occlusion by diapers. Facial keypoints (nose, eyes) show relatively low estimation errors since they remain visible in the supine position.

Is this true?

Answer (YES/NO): YES